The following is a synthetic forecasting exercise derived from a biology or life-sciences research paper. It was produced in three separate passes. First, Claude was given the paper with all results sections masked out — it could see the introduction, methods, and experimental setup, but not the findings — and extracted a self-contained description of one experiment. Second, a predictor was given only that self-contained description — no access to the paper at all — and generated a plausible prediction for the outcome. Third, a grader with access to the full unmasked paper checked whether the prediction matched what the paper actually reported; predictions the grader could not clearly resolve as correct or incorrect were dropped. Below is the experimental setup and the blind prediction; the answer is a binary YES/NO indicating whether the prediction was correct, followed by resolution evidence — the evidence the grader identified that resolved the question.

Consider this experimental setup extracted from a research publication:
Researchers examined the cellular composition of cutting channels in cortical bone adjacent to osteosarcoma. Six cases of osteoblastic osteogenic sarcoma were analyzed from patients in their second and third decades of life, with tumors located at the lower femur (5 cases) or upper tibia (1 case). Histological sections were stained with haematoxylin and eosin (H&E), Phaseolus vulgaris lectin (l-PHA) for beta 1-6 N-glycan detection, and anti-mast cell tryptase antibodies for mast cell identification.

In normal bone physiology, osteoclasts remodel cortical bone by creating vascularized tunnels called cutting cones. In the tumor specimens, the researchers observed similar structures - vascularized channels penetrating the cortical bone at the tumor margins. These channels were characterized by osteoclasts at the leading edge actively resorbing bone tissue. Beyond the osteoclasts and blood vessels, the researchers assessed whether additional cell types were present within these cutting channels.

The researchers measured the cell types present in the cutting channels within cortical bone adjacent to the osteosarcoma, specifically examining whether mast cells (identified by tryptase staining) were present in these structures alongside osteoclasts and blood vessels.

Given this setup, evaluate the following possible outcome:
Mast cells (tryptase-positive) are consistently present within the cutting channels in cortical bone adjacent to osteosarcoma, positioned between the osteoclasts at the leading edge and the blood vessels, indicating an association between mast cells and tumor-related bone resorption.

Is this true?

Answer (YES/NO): NO